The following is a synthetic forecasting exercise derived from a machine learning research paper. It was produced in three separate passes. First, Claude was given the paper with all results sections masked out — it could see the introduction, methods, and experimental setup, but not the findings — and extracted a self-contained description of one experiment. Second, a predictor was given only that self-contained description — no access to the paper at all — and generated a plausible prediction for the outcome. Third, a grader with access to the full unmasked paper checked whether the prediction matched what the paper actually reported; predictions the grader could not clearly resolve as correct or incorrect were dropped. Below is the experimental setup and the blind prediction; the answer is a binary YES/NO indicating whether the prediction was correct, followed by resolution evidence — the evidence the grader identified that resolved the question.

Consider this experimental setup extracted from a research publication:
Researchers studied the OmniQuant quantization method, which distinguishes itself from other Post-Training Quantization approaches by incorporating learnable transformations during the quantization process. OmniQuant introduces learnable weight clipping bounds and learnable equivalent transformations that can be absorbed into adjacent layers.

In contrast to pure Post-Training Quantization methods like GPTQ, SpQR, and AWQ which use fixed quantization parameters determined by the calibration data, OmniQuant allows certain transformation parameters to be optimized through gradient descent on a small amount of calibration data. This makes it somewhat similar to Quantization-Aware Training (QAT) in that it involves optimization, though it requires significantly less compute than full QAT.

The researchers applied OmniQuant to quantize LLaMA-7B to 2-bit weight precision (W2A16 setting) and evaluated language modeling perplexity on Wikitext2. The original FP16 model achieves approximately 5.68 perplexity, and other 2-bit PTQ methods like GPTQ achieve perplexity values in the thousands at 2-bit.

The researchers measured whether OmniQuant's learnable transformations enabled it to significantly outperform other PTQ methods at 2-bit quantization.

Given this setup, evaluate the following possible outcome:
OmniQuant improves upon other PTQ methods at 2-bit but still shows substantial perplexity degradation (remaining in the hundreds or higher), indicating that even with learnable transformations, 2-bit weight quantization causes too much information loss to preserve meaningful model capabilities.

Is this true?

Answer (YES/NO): NO